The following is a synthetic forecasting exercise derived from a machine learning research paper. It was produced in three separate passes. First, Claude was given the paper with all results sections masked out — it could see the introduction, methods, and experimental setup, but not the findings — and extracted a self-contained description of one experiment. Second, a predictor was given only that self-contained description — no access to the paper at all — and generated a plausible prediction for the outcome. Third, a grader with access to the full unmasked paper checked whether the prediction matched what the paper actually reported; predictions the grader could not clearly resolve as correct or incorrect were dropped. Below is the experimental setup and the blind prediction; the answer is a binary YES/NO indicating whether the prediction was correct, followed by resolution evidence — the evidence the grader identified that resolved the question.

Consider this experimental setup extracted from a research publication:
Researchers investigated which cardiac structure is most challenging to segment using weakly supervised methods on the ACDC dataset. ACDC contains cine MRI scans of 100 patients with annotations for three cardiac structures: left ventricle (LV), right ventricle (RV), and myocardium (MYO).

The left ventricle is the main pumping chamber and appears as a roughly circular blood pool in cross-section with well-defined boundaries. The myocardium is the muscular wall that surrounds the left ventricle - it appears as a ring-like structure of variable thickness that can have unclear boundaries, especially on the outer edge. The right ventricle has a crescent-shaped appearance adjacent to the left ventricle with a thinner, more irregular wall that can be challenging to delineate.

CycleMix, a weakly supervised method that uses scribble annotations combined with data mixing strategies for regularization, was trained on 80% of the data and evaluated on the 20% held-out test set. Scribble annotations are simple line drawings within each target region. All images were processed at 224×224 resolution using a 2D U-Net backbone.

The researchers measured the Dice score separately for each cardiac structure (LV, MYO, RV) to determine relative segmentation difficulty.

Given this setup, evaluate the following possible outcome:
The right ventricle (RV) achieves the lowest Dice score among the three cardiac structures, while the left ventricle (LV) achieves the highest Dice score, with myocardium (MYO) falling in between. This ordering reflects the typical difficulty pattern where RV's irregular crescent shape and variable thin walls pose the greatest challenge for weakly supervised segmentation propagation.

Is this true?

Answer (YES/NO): NO